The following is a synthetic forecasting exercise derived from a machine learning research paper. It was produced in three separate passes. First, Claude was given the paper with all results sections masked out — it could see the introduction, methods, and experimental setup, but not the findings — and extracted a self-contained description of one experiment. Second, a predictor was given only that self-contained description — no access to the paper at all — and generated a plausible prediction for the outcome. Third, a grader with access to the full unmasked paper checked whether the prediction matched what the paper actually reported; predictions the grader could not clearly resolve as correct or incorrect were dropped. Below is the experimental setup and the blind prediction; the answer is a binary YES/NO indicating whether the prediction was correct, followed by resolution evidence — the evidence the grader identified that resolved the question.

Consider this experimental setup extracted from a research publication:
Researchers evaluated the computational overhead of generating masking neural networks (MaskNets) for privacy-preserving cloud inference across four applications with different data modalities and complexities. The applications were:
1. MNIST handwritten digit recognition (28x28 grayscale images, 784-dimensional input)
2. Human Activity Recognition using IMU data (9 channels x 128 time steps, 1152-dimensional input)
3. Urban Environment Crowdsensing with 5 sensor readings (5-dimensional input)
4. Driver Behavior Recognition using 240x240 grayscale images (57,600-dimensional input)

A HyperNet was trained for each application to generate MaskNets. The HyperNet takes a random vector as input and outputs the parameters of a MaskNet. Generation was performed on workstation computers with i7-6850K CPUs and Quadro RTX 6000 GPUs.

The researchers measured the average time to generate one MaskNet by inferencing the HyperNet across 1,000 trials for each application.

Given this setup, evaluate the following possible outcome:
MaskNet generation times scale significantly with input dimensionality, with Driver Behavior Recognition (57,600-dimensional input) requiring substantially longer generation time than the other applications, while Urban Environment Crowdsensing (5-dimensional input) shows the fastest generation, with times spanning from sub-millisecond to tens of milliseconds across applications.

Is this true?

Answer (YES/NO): NO